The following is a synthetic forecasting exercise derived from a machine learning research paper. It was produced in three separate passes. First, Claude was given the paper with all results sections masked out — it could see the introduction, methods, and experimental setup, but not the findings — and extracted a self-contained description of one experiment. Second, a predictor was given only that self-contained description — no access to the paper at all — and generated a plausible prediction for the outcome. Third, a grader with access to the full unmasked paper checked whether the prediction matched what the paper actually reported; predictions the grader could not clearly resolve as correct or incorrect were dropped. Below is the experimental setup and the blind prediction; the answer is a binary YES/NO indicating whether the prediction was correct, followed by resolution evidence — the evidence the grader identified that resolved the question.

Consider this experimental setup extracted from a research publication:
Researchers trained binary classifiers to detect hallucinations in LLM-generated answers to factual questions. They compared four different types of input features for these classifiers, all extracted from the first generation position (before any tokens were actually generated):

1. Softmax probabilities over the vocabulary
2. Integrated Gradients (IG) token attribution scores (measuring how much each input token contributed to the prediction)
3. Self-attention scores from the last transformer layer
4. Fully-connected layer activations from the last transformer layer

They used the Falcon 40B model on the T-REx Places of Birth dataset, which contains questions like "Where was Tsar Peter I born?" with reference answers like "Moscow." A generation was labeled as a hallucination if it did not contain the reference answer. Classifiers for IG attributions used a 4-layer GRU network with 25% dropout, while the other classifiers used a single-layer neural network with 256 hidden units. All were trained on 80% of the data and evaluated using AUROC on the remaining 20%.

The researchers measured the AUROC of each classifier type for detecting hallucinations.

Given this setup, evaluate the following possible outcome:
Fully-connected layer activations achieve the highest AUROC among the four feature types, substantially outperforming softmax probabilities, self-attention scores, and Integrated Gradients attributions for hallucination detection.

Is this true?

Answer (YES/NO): NO